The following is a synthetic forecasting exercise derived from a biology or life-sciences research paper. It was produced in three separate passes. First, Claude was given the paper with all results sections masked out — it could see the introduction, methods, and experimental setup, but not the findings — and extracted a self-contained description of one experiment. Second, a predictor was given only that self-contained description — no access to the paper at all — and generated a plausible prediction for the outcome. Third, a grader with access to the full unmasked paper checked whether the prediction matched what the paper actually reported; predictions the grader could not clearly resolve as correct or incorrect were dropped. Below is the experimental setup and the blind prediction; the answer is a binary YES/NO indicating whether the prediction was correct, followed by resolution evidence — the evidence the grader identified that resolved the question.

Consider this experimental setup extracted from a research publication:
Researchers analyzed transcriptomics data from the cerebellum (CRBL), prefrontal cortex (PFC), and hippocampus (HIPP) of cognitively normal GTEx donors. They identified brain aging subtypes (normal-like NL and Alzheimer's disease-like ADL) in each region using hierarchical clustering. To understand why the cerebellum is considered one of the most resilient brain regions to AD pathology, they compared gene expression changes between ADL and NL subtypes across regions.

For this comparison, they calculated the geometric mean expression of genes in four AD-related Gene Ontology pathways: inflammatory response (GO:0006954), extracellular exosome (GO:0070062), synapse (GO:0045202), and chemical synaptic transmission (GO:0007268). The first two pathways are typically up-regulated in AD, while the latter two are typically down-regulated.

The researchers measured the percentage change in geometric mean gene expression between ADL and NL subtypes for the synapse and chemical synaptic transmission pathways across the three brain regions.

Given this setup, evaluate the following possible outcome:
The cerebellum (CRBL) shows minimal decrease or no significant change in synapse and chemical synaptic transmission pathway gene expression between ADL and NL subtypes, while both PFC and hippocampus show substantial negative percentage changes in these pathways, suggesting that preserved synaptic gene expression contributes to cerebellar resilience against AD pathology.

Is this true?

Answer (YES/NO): YES